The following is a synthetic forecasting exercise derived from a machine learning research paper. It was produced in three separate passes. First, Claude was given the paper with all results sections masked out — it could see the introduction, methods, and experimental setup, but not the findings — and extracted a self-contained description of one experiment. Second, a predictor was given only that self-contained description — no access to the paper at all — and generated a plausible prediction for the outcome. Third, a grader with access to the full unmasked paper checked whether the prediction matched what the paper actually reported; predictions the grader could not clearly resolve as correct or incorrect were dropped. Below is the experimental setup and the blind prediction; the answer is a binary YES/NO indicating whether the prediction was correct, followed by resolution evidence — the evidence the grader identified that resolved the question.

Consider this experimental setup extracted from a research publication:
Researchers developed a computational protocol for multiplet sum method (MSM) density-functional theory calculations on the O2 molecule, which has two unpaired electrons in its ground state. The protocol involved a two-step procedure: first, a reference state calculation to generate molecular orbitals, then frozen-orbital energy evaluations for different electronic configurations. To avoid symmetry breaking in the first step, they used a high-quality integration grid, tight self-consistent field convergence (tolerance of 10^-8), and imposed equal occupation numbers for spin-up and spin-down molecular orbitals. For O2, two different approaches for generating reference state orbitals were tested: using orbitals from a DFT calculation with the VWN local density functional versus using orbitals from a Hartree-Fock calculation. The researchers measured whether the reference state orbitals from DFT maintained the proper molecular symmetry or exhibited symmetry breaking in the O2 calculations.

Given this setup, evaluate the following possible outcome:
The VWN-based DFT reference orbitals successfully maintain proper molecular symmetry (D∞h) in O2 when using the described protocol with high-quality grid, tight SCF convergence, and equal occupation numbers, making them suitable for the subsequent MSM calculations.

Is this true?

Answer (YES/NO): NO